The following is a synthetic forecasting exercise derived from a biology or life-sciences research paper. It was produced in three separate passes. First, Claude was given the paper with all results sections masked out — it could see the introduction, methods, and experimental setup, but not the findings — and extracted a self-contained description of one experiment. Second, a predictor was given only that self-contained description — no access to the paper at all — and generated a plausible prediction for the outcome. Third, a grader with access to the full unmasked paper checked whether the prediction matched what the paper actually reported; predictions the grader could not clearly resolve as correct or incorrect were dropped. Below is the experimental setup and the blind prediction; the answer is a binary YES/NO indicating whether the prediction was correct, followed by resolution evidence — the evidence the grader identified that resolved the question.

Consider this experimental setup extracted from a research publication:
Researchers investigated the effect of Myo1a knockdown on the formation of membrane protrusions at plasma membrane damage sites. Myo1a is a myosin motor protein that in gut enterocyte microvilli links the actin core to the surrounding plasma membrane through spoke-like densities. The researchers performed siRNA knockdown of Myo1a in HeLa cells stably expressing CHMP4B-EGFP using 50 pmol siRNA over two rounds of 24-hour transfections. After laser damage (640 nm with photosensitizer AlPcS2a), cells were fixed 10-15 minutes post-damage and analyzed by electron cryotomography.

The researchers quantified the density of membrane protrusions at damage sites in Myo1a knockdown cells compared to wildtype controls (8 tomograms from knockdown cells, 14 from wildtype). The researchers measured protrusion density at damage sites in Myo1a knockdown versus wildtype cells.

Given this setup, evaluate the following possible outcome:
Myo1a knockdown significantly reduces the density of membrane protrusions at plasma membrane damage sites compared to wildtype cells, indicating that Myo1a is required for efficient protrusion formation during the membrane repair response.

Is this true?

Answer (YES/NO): NO